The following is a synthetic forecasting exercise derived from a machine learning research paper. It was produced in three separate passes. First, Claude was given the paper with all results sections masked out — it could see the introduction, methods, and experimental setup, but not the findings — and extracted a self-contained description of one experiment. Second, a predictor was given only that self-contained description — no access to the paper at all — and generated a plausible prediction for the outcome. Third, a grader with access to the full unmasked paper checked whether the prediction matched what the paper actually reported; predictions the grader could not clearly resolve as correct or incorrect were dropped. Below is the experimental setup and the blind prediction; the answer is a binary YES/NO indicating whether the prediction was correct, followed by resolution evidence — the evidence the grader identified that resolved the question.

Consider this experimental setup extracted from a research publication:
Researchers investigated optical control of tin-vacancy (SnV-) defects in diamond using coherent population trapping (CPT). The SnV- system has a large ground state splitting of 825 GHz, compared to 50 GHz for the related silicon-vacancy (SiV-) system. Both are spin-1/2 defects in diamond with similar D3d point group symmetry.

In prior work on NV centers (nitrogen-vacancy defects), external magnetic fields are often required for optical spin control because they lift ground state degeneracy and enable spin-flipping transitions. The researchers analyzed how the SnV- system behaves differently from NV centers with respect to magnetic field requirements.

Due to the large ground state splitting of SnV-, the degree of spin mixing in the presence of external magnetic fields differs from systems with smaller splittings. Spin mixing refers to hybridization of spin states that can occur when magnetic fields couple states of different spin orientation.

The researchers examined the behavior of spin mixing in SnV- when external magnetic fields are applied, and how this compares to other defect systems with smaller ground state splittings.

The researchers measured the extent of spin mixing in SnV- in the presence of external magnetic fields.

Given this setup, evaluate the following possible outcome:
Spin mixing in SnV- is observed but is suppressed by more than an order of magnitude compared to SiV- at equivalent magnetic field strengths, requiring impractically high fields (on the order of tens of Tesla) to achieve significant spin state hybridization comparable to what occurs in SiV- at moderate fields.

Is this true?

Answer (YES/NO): NO